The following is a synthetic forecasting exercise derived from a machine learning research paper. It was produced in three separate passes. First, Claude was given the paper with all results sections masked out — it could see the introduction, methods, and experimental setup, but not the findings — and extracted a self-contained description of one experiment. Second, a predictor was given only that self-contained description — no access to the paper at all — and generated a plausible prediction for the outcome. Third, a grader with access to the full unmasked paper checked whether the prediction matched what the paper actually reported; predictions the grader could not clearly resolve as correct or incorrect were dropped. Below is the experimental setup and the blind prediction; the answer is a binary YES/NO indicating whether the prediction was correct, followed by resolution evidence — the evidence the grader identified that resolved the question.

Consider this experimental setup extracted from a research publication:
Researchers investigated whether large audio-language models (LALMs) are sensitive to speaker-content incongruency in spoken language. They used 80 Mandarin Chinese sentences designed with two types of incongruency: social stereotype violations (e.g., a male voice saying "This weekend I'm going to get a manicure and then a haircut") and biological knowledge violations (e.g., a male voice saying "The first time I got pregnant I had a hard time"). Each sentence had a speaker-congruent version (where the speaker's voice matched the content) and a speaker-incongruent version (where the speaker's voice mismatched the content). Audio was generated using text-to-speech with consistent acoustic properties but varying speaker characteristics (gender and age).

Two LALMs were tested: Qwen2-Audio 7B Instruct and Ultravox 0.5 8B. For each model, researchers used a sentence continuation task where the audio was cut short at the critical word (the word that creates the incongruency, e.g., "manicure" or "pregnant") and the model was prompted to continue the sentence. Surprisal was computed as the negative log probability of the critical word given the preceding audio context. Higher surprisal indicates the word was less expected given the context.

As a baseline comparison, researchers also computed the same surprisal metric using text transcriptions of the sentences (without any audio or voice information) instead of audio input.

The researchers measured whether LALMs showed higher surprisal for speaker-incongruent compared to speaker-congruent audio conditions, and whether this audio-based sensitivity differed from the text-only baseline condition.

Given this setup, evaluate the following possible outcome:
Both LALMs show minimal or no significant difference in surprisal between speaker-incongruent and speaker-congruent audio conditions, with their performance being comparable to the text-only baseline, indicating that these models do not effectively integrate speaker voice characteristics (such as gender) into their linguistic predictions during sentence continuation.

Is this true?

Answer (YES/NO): NO